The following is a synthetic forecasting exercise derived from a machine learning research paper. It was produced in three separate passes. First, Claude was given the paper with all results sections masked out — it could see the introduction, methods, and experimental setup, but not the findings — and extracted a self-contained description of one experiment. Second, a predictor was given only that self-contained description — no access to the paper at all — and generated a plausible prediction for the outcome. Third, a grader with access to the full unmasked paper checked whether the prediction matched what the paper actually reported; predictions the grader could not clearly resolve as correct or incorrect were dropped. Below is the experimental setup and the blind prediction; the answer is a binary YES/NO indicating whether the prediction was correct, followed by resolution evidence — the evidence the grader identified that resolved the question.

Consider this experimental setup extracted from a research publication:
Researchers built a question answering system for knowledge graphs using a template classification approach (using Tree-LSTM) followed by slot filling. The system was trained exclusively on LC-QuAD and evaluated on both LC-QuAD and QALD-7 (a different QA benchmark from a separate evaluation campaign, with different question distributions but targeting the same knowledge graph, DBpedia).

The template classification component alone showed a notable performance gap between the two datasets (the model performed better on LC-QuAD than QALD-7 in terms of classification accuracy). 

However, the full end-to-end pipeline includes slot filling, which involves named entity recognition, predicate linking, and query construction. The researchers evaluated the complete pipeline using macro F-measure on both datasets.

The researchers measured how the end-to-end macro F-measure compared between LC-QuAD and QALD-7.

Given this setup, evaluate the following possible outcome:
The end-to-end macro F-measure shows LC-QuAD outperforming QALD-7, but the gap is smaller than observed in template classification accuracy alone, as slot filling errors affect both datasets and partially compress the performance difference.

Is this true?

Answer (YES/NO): NO